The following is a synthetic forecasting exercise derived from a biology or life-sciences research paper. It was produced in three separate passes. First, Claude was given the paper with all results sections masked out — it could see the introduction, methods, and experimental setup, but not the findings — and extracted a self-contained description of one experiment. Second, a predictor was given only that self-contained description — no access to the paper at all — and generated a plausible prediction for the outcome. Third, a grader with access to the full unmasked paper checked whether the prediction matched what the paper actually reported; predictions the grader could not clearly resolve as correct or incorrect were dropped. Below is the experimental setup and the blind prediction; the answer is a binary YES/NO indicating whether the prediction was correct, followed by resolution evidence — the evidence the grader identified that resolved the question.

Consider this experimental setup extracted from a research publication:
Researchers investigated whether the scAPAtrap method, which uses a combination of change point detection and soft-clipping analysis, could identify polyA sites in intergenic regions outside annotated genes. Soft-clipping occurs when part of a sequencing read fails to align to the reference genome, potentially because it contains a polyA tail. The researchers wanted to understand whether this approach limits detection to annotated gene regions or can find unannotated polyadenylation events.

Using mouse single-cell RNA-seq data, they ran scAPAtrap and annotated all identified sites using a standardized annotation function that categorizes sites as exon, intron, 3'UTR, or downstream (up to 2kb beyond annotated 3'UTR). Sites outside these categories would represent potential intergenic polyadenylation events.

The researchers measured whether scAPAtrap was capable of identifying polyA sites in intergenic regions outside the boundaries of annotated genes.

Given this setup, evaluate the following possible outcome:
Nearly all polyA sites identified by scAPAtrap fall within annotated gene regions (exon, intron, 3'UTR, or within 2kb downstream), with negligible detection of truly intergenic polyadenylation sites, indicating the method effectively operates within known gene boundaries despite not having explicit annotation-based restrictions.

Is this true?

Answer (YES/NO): NO